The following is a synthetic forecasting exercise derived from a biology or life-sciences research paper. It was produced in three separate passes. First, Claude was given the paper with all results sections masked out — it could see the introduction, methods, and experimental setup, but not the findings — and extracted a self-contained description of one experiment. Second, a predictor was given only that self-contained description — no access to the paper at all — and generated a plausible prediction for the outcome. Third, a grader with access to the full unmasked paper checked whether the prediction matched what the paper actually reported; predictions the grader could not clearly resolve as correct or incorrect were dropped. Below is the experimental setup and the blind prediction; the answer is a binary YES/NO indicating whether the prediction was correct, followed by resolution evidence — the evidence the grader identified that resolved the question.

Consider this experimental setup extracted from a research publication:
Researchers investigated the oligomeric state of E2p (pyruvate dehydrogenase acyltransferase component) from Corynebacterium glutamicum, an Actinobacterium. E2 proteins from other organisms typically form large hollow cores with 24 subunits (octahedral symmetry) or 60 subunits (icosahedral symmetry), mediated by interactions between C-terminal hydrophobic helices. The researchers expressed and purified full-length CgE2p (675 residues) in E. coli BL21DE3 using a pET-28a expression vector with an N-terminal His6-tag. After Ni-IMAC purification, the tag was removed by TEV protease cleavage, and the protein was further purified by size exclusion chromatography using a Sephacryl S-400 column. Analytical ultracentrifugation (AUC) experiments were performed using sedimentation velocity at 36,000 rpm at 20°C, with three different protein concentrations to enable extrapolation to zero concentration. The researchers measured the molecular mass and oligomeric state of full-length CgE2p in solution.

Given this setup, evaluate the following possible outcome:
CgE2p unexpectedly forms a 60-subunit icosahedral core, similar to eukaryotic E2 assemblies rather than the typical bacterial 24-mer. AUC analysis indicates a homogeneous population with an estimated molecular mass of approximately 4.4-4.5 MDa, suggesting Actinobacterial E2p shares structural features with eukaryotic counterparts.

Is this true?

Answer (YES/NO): NO